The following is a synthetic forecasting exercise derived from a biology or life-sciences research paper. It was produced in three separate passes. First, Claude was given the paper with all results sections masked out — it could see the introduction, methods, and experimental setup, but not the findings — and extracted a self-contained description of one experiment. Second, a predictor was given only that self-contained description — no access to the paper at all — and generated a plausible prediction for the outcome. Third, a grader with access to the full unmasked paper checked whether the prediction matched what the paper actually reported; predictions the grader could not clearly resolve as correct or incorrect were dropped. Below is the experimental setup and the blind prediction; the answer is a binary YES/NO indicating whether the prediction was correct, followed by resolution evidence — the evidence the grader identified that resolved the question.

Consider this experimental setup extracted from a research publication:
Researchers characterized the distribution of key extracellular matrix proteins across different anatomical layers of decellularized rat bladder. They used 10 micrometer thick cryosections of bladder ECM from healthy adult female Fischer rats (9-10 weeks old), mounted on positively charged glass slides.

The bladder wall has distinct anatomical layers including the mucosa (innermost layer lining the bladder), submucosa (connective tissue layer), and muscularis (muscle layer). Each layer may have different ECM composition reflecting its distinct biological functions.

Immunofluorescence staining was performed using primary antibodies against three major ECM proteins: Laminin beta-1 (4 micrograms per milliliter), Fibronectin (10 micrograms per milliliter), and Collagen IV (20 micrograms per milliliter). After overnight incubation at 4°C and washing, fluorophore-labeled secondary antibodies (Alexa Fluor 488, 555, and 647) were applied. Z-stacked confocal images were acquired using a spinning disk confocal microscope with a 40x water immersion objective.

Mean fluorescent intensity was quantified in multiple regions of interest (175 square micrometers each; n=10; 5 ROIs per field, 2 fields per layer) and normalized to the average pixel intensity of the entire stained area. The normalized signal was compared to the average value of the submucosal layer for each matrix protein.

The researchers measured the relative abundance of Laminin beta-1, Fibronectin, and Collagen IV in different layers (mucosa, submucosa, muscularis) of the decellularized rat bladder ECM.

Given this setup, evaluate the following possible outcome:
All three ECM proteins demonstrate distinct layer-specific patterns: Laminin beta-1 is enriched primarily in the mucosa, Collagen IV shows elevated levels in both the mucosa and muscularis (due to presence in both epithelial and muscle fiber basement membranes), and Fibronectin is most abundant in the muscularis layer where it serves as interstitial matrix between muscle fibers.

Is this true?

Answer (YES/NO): NO